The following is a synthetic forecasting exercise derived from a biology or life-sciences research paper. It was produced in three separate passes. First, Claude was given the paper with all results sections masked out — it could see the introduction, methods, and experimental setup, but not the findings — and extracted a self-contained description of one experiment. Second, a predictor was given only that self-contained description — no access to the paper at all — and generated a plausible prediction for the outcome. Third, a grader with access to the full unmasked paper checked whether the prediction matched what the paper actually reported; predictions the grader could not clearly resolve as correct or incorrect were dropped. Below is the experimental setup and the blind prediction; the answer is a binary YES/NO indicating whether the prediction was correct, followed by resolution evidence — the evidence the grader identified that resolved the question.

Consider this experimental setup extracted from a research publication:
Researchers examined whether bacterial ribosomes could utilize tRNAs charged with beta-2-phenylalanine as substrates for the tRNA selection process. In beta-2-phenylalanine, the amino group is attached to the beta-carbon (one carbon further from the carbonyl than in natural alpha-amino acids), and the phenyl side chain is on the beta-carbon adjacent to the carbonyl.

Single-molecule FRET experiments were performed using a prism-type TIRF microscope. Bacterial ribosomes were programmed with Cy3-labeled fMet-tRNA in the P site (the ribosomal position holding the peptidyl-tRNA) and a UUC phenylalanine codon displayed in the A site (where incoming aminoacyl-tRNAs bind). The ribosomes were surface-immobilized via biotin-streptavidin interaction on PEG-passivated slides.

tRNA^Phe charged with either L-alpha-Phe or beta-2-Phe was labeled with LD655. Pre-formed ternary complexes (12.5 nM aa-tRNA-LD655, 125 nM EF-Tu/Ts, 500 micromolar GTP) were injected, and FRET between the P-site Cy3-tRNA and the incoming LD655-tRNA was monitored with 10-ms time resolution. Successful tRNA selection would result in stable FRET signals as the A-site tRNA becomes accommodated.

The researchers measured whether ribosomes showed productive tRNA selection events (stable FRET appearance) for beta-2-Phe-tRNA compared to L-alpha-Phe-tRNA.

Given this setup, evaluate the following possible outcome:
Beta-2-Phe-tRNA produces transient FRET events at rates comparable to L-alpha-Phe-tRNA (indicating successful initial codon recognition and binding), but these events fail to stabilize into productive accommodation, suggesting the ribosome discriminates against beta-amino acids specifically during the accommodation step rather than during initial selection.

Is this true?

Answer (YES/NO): NO